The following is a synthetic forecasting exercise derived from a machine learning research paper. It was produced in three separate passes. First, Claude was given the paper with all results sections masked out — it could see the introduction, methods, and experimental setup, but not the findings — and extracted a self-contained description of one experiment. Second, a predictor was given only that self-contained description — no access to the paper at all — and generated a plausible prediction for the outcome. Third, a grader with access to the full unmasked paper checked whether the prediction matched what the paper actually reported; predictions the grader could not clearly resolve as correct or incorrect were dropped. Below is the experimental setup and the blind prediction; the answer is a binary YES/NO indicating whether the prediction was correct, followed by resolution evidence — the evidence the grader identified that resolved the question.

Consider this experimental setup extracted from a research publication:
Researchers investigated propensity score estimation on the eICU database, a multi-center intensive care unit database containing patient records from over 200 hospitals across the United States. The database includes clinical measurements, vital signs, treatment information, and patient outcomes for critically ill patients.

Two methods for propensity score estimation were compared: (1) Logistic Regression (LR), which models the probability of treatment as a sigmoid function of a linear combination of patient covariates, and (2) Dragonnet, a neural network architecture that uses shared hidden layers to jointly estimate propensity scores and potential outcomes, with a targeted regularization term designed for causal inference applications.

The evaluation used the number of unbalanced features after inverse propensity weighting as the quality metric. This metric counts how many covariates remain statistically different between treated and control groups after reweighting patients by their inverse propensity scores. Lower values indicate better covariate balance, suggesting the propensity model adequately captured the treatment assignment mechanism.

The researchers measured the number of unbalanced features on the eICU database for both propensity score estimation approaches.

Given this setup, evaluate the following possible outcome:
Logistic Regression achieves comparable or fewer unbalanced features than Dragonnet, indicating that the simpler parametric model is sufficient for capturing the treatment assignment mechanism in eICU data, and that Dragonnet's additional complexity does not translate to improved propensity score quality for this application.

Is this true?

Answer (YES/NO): NO